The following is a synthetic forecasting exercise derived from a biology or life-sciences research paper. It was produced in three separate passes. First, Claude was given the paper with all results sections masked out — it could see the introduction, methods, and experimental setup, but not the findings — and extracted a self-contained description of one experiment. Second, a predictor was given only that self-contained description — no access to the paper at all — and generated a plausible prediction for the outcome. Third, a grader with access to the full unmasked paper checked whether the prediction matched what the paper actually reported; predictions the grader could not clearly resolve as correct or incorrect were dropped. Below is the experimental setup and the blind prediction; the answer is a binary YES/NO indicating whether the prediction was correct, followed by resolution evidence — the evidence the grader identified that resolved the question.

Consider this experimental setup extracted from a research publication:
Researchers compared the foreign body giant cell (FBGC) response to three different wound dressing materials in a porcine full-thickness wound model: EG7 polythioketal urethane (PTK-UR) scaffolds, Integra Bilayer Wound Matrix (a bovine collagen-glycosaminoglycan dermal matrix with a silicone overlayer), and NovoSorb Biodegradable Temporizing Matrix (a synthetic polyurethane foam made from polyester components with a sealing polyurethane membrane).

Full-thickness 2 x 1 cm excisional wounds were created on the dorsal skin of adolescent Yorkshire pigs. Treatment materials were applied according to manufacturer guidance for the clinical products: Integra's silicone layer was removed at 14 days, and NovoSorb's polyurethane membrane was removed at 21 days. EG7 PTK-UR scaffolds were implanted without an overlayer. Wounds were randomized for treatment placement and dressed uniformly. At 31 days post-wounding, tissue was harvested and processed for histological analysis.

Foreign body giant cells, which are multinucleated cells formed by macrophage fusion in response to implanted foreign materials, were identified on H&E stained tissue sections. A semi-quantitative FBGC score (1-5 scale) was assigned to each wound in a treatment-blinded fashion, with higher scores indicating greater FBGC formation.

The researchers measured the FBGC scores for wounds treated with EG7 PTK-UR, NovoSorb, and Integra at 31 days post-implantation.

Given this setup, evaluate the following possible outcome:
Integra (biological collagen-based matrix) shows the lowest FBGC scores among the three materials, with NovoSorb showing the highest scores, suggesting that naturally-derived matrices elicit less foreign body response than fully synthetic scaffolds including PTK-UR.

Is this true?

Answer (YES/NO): NO